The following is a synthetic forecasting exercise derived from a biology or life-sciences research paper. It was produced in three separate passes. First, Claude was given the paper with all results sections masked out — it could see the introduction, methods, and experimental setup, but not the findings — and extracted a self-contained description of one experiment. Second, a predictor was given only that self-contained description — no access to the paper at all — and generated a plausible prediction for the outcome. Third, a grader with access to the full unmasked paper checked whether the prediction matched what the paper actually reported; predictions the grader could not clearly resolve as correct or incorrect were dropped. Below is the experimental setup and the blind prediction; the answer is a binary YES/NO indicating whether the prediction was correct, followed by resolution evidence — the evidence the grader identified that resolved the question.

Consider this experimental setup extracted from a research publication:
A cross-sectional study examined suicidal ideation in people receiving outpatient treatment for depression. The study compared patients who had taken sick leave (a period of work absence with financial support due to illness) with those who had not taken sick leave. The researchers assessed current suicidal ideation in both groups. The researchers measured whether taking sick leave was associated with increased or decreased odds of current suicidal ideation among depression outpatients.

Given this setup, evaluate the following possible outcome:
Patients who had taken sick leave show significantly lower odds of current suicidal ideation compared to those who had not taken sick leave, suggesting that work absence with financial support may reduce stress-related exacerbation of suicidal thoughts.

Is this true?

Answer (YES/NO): YES